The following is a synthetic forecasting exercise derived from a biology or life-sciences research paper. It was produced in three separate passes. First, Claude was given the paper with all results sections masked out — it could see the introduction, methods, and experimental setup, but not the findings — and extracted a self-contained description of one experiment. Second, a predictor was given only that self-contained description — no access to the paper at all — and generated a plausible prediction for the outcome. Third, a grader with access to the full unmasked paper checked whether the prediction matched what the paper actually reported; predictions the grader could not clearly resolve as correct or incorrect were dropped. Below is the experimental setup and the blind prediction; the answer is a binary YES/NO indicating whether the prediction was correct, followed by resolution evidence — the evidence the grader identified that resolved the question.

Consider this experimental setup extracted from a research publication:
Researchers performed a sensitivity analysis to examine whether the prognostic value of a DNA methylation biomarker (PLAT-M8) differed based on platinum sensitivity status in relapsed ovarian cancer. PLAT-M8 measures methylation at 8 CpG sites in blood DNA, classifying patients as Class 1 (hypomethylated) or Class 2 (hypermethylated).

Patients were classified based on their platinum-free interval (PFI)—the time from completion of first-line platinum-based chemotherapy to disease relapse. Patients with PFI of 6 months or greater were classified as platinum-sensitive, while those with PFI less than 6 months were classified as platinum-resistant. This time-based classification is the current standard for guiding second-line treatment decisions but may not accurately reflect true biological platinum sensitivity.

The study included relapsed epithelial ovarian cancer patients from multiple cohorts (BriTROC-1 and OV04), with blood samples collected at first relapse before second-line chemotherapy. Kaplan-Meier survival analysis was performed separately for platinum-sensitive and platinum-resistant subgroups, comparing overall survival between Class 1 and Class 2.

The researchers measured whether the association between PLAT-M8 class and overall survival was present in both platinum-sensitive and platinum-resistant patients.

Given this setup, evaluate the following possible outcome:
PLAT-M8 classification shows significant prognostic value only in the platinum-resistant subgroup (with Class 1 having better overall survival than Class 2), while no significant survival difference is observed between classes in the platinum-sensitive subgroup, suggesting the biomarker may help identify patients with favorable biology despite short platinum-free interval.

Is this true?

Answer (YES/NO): NO